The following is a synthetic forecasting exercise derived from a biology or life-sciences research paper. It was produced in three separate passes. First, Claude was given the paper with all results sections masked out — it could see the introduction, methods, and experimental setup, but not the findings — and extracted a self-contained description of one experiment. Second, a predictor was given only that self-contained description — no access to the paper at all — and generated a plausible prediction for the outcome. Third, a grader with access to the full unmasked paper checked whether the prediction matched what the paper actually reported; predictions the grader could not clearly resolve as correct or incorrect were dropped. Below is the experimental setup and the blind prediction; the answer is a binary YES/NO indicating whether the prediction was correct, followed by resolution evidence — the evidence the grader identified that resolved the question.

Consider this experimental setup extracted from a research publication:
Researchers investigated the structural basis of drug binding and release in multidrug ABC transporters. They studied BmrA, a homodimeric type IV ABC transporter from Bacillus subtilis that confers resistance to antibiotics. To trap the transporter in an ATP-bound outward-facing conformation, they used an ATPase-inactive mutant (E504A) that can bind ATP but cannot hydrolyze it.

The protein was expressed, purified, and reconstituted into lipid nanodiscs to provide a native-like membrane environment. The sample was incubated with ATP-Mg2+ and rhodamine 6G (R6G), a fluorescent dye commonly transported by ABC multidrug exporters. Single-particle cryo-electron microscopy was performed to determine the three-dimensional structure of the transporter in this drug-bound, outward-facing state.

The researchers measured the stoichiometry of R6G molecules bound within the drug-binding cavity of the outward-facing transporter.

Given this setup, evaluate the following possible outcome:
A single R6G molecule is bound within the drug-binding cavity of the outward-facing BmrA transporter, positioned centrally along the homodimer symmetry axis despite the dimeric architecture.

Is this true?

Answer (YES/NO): NO